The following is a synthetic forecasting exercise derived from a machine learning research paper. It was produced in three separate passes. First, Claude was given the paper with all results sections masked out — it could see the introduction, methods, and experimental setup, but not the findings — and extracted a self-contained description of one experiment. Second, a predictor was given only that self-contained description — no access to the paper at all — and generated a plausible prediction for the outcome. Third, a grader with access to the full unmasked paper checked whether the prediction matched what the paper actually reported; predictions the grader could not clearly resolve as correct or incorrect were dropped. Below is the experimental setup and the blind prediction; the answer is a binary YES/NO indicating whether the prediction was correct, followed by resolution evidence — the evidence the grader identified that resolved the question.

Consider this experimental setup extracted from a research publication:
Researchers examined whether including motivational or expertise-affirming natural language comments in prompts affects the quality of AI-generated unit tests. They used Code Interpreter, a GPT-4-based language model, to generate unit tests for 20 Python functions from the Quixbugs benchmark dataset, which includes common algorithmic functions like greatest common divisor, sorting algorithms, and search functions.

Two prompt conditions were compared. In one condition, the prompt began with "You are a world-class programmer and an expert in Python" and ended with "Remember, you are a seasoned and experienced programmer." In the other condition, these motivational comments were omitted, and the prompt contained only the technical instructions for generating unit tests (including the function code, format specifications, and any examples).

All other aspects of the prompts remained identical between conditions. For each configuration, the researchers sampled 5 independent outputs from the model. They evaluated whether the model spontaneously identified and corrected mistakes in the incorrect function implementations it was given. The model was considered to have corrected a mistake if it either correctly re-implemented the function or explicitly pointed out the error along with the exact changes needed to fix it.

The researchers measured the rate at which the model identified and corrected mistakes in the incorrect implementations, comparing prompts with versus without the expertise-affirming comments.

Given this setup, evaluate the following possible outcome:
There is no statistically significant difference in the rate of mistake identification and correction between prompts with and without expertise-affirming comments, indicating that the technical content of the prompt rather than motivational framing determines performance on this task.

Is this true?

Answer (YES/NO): YES